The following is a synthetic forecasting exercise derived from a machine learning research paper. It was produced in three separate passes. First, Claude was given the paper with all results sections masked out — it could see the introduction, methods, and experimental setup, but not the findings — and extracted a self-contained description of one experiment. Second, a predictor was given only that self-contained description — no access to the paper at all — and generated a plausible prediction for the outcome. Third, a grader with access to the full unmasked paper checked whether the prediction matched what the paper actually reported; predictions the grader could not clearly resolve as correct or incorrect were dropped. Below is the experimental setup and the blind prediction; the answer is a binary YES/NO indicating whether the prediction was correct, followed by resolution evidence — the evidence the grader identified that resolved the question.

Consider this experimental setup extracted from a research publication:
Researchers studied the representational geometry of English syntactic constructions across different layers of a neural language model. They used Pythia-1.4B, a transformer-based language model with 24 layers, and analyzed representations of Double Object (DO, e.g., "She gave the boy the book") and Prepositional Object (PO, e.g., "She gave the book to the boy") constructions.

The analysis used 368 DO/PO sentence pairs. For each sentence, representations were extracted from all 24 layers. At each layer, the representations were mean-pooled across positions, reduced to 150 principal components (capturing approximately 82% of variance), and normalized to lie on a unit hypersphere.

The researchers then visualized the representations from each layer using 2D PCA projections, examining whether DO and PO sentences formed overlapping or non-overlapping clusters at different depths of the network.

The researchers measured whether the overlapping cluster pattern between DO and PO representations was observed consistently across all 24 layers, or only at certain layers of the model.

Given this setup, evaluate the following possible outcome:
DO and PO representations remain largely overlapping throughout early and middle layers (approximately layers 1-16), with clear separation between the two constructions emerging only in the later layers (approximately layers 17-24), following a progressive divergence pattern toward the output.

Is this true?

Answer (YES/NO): NO